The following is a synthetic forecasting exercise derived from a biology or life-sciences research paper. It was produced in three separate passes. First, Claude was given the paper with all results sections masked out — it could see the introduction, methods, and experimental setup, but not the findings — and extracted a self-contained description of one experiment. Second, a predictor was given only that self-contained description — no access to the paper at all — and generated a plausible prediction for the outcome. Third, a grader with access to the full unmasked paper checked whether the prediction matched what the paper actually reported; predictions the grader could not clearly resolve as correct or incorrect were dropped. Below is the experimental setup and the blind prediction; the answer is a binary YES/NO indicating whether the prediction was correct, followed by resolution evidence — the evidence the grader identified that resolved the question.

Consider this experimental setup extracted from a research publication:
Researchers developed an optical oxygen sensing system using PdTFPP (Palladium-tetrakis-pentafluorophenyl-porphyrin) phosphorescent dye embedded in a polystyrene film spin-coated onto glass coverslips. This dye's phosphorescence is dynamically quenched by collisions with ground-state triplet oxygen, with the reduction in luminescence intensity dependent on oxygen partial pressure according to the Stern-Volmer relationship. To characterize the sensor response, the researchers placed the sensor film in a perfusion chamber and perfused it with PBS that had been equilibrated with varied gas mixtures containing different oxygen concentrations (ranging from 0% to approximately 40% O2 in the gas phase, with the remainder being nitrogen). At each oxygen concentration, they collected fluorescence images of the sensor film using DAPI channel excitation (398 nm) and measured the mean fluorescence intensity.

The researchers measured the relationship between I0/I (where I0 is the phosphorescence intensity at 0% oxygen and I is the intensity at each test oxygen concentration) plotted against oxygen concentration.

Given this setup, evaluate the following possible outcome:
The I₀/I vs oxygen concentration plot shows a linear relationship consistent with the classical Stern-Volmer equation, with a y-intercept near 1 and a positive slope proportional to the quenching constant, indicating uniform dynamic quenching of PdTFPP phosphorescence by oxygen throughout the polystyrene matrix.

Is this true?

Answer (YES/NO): YES